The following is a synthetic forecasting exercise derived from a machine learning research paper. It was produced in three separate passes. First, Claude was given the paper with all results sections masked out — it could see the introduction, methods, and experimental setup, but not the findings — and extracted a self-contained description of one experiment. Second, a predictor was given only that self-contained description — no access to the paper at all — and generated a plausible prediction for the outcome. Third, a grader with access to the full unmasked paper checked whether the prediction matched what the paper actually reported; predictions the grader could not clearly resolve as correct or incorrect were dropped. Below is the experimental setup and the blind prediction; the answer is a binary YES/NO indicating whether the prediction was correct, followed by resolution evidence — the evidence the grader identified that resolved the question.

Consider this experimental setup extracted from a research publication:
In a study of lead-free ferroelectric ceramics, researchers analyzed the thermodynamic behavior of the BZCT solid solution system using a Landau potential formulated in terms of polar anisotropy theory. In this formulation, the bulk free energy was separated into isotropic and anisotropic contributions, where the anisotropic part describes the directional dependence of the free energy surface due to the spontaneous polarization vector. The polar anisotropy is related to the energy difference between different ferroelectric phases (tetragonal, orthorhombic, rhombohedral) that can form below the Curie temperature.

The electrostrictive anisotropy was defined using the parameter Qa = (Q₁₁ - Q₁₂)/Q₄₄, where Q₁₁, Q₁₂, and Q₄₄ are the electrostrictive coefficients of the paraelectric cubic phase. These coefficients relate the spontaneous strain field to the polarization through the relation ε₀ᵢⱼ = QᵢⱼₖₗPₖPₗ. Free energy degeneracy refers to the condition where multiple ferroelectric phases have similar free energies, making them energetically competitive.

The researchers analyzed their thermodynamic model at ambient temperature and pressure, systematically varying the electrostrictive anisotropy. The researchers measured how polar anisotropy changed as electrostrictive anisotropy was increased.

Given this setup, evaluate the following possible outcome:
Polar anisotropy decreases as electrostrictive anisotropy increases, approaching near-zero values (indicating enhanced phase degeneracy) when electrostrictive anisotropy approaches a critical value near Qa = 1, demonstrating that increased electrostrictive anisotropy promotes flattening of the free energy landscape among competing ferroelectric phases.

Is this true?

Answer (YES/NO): NO